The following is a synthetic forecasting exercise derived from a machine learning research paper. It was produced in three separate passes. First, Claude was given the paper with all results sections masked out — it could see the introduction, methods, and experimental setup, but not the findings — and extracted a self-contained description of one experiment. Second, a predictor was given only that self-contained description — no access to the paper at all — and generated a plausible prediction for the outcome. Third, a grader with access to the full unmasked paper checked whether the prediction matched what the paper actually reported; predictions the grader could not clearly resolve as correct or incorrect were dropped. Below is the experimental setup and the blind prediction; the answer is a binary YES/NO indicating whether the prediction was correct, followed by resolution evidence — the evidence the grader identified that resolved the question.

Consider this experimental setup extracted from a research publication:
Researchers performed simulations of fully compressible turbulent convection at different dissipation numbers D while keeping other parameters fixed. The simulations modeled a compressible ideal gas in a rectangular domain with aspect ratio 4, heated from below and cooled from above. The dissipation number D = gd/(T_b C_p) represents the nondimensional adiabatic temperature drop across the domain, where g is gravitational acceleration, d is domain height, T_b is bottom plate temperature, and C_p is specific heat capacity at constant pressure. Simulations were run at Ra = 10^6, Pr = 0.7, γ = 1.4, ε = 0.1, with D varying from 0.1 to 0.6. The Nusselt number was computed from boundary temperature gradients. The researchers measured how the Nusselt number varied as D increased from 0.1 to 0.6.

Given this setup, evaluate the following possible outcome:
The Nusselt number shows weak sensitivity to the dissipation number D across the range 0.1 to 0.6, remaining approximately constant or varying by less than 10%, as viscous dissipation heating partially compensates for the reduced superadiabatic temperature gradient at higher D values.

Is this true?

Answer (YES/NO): NO